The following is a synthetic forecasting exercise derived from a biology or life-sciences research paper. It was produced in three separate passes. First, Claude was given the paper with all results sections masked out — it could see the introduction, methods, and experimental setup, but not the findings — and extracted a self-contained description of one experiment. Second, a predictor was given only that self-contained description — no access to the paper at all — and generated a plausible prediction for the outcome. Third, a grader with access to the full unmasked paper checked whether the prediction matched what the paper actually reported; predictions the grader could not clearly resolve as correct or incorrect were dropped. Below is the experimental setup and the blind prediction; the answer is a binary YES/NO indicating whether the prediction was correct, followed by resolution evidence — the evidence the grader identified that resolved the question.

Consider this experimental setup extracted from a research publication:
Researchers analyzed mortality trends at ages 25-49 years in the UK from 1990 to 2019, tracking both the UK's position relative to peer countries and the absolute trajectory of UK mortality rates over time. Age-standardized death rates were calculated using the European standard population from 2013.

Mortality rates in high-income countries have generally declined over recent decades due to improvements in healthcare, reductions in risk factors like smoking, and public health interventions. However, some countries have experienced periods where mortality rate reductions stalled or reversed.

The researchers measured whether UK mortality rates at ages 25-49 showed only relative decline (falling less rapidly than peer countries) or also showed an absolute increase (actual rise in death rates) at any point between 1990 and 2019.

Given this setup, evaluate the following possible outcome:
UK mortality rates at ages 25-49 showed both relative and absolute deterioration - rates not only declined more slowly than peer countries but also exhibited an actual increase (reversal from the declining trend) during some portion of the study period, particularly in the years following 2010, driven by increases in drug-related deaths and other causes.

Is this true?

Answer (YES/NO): YES